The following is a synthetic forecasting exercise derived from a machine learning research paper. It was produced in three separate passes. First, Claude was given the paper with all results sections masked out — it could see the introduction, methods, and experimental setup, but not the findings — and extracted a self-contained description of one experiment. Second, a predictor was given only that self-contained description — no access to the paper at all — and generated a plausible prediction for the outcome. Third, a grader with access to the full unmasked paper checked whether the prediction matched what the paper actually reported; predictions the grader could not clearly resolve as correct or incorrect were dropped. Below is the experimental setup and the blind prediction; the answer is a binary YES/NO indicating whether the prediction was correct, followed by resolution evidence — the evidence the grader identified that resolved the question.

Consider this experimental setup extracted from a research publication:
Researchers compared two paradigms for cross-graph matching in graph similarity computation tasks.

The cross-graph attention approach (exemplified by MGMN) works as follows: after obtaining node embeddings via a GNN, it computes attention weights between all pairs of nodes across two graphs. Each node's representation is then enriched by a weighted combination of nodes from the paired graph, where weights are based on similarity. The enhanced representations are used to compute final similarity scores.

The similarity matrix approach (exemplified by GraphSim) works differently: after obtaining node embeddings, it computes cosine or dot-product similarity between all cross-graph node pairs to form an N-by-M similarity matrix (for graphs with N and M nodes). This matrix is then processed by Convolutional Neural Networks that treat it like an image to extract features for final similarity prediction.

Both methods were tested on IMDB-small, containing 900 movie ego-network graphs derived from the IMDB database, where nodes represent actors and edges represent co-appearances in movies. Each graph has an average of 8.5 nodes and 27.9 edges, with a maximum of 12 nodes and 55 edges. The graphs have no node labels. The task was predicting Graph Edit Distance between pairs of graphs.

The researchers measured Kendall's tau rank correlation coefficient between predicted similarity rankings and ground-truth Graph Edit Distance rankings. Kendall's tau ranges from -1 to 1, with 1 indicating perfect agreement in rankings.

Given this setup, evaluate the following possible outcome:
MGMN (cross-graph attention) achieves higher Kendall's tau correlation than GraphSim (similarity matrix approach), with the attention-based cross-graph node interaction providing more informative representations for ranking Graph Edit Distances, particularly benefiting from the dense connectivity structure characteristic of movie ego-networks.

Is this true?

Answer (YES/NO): YES